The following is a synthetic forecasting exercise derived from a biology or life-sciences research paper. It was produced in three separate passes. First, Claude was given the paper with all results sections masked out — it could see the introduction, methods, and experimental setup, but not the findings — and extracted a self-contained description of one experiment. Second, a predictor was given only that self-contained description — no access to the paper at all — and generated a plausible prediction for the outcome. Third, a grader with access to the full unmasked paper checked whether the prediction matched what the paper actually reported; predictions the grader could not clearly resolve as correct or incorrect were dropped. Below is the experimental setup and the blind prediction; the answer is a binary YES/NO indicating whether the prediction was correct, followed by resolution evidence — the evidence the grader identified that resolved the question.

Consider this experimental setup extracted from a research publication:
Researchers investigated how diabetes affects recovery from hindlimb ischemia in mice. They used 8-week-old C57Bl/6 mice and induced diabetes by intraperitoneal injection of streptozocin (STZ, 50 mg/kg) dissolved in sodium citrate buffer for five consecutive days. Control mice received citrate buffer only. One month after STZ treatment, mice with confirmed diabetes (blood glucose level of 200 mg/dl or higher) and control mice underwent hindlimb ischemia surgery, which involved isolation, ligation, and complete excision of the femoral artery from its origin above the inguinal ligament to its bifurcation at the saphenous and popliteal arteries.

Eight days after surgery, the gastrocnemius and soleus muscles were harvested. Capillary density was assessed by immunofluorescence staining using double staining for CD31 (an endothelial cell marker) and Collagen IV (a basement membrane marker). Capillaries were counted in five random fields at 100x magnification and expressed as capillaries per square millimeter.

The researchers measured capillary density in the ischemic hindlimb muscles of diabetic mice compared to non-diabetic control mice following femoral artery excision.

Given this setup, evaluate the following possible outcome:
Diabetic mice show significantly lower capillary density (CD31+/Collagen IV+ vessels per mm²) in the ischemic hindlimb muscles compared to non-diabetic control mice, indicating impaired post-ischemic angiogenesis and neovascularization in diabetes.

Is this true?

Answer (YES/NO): YES